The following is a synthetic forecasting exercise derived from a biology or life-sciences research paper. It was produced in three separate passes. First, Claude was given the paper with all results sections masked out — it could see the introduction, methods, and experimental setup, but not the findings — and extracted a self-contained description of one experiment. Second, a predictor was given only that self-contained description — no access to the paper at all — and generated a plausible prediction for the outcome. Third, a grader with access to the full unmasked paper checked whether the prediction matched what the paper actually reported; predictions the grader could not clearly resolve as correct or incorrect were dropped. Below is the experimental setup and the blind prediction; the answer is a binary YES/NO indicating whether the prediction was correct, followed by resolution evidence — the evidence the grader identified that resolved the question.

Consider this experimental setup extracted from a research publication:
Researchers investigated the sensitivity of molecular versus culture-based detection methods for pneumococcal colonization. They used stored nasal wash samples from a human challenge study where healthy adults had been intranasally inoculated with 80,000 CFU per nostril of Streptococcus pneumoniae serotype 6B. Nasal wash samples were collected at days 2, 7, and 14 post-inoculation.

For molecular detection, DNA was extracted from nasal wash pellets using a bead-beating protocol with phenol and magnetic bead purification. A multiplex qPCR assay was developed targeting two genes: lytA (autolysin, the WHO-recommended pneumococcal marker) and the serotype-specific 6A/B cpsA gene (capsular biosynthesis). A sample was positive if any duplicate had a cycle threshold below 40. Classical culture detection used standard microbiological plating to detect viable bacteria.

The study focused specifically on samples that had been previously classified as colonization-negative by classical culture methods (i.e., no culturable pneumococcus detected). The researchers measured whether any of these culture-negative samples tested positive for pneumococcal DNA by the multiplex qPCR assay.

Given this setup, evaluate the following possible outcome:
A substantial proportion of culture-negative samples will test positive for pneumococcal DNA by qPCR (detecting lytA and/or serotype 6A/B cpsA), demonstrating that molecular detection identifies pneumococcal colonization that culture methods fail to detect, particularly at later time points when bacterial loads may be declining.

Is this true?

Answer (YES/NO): NO